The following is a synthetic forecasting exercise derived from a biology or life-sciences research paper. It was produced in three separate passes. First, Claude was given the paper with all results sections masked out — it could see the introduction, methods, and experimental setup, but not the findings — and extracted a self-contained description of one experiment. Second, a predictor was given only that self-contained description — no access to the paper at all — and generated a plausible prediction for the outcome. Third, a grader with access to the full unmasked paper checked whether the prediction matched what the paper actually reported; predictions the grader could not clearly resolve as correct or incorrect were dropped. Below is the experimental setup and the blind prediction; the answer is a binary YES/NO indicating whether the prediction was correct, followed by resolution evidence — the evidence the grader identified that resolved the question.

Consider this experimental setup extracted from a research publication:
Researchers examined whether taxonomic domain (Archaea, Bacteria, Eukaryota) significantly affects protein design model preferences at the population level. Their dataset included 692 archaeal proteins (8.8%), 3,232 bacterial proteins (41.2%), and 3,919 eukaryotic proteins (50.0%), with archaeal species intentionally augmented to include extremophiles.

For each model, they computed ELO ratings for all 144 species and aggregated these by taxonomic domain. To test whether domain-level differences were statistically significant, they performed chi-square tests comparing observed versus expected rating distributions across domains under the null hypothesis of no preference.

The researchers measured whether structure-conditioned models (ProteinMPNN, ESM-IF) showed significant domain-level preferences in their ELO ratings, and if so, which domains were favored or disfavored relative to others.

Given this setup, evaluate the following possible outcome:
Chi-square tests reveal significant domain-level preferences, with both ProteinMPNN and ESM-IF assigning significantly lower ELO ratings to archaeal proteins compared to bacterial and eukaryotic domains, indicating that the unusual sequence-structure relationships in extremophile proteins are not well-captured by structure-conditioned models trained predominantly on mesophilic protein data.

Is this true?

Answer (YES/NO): NO